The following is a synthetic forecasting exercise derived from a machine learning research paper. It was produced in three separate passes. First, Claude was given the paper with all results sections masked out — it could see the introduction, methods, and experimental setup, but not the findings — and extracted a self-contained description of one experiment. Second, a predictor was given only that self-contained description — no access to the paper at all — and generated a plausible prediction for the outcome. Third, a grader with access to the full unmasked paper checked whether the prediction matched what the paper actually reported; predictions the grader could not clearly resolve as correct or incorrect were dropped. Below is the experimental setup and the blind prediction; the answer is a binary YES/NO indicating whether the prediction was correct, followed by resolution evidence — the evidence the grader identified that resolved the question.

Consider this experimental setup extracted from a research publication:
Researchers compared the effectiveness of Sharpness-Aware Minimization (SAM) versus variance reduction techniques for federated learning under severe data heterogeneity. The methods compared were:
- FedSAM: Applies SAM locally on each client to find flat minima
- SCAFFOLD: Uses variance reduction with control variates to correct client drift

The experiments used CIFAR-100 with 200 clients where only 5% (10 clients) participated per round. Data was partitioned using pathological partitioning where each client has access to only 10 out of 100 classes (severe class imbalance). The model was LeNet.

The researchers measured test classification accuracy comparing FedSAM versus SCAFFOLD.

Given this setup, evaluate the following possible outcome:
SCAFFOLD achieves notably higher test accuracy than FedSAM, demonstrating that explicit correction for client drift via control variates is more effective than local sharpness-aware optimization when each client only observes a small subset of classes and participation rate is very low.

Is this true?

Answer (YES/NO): YES